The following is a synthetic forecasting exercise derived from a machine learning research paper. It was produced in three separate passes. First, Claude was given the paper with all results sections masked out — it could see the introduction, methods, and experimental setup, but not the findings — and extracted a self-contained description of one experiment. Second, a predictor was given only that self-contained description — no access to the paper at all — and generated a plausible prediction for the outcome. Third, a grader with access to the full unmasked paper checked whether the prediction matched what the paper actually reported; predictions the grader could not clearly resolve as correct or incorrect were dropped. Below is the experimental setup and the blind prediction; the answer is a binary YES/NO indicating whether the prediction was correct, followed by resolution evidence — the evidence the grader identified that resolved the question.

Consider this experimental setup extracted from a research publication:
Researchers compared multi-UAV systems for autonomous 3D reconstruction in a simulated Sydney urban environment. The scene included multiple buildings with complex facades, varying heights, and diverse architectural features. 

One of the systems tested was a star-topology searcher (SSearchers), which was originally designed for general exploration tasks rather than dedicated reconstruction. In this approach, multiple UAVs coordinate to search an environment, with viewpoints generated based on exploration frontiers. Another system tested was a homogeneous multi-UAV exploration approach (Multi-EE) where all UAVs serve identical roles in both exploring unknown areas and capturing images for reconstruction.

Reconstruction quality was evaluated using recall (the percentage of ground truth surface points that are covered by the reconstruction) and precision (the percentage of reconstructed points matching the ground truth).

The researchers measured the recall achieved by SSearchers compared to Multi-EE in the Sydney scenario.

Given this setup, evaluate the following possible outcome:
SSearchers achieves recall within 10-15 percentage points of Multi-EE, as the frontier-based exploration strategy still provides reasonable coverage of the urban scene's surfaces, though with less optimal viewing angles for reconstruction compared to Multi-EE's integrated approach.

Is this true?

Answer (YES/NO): NO